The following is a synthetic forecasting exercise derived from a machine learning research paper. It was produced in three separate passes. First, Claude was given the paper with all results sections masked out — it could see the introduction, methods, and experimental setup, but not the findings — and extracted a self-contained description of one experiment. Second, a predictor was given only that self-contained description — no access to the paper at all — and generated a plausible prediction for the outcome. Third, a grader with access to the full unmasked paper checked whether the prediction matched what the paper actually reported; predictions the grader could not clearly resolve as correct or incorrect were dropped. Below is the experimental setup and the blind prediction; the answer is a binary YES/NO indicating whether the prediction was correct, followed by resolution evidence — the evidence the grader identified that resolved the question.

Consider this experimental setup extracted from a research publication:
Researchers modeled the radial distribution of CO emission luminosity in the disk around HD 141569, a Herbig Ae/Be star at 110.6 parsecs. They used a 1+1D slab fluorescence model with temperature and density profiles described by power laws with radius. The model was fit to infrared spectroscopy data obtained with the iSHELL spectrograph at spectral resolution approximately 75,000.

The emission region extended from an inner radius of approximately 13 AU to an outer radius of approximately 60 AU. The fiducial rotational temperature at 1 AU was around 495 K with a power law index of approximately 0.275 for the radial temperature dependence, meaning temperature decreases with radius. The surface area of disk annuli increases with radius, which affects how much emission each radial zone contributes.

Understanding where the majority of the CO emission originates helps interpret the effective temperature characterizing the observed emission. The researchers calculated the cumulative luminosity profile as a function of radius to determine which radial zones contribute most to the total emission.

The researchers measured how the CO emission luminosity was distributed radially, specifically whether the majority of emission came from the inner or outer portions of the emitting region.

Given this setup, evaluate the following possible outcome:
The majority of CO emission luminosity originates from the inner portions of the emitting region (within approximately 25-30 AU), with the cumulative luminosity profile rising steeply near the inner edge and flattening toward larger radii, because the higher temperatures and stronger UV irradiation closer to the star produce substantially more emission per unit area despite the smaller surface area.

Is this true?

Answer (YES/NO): YES